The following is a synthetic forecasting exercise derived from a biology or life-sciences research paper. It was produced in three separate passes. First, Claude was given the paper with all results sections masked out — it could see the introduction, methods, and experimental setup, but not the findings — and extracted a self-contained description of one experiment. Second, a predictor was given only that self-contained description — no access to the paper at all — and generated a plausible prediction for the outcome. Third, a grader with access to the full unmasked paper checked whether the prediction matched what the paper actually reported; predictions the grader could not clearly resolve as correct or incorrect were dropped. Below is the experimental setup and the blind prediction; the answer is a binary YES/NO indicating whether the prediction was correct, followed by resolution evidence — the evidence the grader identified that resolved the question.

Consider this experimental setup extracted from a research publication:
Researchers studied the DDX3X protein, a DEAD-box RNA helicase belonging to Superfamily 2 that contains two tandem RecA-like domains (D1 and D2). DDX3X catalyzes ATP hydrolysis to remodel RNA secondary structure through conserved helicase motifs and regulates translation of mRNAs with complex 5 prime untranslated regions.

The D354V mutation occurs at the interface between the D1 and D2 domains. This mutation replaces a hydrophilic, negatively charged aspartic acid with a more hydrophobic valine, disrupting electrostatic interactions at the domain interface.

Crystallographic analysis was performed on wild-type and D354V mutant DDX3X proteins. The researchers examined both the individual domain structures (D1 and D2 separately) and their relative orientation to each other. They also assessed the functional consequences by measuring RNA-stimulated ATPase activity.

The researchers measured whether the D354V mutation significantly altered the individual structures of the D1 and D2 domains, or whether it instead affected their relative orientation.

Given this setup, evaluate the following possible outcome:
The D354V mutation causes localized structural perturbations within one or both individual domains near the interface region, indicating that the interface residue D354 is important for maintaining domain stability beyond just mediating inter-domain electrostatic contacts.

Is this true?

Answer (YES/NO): NO